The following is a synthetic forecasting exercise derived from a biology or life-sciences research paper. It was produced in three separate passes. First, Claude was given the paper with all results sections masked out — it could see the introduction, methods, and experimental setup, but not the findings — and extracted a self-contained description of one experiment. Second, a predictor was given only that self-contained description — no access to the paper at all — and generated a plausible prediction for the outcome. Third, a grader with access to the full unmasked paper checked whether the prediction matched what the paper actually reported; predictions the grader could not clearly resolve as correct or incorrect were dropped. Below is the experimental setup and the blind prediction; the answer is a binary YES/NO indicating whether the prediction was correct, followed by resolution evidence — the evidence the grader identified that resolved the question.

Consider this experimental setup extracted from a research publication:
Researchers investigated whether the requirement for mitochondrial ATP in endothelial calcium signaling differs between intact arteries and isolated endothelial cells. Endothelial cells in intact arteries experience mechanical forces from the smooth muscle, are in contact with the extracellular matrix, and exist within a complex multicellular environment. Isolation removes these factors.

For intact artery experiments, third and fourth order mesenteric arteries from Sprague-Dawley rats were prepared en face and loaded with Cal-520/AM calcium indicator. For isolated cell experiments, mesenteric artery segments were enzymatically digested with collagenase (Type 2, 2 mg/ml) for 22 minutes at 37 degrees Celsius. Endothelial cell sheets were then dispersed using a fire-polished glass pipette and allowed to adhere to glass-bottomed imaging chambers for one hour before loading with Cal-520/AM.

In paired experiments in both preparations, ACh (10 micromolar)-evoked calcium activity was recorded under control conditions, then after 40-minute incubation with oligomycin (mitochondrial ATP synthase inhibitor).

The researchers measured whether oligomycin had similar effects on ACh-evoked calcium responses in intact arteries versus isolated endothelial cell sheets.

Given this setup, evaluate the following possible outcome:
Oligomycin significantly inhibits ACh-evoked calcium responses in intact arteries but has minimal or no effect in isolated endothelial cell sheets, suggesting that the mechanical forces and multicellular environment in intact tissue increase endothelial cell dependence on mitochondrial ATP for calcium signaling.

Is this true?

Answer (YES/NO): NO